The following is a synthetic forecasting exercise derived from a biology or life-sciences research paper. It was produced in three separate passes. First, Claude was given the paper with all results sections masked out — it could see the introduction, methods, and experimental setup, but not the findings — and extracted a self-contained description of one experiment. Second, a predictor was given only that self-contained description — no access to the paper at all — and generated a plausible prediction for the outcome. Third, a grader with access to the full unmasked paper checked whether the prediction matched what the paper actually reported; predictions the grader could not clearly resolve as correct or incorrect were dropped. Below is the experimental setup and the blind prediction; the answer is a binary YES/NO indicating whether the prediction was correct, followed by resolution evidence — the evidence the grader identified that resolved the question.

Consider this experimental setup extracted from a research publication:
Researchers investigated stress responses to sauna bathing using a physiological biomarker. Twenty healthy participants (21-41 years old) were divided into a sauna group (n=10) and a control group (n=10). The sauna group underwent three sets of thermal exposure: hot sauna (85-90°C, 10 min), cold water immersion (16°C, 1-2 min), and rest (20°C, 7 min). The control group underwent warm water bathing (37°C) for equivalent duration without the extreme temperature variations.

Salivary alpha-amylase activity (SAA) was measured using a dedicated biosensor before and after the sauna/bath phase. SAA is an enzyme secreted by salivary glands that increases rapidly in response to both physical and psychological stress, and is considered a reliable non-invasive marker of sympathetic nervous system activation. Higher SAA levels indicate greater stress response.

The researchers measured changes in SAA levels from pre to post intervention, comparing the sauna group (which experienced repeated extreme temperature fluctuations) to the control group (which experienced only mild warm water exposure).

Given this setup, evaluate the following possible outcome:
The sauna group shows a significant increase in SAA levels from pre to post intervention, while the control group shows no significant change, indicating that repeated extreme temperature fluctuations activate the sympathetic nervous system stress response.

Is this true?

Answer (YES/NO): NO